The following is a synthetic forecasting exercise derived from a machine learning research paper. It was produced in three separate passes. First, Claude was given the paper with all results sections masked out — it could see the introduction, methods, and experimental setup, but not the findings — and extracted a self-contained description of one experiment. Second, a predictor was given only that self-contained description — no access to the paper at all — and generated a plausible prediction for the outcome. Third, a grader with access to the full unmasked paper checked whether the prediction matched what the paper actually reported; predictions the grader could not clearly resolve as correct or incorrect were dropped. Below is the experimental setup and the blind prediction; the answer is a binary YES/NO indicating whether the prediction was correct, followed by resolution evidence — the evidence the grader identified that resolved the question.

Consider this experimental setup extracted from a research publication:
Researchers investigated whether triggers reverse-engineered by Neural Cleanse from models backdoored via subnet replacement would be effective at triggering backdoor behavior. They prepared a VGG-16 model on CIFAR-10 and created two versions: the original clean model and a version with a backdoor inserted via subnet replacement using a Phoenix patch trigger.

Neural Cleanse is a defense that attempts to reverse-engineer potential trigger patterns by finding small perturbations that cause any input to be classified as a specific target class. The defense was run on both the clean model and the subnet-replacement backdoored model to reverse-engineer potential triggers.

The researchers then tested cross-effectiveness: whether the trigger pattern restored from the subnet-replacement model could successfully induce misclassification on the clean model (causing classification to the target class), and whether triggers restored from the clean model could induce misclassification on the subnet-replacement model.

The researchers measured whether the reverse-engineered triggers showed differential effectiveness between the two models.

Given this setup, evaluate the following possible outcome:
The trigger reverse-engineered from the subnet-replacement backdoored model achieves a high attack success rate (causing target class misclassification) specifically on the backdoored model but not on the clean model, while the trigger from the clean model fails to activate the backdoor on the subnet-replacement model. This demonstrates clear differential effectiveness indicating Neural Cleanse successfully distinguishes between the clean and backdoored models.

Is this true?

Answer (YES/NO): NO